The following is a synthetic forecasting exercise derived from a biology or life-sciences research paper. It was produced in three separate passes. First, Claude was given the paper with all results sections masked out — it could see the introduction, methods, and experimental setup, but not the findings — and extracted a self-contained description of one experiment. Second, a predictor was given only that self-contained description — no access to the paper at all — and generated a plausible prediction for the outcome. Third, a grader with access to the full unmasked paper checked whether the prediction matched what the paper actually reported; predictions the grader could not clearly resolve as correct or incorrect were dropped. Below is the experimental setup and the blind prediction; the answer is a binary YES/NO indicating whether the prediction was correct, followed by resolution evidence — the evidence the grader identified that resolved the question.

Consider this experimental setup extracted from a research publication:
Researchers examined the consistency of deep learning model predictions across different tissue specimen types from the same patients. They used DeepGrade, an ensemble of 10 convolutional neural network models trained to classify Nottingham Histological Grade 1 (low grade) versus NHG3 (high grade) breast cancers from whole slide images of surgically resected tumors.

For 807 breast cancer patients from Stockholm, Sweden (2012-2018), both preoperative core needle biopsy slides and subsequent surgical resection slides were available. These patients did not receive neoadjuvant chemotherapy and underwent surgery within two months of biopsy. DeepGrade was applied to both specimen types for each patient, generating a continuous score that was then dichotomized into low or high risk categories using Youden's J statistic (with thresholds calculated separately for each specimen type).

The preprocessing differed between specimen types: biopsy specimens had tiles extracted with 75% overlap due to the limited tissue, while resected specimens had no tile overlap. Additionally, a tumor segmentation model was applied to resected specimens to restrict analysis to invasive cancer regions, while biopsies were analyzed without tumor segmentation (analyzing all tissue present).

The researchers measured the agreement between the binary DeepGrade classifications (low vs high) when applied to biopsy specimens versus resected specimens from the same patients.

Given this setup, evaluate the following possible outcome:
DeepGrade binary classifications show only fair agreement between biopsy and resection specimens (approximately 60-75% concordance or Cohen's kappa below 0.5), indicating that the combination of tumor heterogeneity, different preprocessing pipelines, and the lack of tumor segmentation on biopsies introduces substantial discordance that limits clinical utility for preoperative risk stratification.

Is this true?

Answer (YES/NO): NO